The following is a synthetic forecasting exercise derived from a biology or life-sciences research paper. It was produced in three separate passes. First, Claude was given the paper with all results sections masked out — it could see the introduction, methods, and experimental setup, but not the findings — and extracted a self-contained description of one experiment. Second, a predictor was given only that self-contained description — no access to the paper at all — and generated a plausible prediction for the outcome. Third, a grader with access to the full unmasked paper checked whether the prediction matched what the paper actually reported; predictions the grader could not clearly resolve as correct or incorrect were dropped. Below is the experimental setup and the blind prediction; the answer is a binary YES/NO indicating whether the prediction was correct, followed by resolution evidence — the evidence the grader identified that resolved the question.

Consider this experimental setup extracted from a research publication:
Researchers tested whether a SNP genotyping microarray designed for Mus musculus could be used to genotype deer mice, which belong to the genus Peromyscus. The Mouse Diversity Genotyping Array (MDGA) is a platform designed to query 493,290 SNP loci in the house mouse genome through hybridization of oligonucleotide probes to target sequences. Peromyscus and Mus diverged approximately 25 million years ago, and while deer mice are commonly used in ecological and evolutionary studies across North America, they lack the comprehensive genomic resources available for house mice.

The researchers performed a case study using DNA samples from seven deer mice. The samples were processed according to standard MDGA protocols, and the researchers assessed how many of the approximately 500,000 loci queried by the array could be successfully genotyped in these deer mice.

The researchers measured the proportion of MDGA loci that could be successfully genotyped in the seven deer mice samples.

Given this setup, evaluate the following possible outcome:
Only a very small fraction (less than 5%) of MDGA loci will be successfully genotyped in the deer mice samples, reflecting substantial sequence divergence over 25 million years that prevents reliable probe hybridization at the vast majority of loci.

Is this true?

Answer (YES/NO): NO